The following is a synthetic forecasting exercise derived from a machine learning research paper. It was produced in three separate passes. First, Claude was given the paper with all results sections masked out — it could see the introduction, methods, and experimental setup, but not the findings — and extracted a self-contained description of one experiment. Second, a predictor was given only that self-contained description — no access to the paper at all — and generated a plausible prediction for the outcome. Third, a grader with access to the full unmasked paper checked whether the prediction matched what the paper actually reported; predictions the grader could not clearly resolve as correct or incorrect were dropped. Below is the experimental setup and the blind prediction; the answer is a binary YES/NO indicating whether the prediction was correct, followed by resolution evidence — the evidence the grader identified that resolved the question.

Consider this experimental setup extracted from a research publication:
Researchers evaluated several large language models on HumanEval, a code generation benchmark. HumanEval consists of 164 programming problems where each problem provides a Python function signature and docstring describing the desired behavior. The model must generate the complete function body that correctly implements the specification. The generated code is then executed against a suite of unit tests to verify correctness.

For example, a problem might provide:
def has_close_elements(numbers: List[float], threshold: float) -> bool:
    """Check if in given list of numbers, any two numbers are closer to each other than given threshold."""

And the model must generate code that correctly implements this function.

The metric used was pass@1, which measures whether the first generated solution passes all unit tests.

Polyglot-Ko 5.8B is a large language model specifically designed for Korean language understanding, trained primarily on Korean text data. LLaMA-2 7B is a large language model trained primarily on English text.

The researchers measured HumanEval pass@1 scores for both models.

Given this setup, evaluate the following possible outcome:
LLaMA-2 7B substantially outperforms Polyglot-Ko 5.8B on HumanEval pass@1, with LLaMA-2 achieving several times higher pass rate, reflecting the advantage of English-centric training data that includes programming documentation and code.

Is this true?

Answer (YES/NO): YES